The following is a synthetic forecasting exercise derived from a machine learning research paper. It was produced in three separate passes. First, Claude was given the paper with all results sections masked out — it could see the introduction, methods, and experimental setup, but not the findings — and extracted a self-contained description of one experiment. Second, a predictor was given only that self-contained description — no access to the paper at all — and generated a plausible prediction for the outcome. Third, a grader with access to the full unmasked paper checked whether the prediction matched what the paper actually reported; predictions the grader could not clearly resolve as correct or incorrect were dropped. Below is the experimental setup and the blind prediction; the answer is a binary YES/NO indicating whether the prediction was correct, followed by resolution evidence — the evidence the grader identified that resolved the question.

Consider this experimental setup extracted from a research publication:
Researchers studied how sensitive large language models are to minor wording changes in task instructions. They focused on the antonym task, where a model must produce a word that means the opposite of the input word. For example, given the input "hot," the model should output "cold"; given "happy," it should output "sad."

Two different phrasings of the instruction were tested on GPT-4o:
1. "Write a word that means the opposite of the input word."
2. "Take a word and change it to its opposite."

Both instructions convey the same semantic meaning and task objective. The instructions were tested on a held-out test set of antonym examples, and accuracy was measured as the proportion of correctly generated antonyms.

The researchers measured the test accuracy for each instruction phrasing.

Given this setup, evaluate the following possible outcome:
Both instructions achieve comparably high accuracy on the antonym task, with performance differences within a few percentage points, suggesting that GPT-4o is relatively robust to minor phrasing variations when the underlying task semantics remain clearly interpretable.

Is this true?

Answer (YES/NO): NO